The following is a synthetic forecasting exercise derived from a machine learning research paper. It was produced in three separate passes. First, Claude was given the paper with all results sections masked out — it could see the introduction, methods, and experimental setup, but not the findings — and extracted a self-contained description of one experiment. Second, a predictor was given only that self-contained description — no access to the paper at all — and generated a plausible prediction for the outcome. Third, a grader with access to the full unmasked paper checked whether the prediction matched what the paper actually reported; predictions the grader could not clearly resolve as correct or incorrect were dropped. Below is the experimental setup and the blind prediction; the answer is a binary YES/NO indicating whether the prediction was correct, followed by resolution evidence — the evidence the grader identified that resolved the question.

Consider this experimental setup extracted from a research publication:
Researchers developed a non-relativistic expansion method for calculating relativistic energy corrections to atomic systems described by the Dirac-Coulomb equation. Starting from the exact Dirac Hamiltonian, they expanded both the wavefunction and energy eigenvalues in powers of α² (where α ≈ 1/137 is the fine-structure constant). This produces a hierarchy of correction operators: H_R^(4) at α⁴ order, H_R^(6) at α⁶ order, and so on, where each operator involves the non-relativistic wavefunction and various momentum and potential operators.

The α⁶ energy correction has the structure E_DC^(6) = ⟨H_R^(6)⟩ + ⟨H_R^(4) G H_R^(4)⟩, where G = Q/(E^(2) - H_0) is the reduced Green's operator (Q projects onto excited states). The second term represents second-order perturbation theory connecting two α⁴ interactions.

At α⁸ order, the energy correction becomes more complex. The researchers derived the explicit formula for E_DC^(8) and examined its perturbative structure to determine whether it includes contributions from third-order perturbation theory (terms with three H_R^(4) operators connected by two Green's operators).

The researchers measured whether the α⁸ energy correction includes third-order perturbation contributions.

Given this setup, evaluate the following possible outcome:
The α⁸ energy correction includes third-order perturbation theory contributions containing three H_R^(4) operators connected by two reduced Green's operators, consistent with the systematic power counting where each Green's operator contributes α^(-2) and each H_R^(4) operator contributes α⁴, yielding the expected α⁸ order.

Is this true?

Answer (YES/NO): YES